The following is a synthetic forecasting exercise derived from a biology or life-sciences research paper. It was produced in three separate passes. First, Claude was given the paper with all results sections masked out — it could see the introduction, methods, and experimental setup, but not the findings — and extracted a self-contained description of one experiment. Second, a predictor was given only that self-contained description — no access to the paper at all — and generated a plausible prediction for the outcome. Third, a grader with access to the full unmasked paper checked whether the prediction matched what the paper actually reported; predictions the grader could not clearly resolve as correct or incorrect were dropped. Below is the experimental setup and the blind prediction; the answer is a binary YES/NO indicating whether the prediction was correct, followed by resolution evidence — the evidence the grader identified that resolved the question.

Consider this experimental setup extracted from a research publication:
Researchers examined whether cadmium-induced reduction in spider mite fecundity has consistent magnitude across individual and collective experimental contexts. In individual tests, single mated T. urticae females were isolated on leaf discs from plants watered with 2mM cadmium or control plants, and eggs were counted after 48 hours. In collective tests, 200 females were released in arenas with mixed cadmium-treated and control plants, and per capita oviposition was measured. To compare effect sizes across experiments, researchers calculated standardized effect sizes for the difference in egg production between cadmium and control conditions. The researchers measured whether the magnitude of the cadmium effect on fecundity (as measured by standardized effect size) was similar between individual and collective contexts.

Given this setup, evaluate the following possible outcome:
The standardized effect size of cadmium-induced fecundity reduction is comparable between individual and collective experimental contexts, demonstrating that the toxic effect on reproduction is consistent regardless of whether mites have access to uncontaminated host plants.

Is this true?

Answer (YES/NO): YES